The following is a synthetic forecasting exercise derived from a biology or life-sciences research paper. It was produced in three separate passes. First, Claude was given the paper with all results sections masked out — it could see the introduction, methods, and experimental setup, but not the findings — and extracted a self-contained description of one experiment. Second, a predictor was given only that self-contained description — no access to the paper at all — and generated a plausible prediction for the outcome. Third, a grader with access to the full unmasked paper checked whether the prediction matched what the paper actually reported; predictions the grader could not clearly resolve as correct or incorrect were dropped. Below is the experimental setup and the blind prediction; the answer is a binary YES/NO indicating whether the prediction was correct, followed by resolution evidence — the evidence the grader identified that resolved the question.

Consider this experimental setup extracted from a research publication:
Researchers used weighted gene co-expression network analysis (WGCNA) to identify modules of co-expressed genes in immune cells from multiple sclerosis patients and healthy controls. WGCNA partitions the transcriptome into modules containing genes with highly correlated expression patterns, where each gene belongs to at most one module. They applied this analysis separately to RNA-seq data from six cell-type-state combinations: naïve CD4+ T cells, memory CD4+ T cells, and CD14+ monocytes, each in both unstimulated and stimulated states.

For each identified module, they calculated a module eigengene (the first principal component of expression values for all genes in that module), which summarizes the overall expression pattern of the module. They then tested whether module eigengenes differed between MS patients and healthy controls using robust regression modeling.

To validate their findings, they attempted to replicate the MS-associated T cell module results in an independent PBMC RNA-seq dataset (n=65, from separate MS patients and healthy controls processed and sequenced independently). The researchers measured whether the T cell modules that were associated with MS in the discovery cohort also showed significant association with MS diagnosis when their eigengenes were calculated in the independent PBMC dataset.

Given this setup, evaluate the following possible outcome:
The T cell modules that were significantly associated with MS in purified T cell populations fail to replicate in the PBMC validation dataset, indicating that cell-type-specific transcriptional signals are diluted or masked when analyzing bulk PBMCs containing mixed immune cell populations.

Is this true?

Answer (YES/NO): NO